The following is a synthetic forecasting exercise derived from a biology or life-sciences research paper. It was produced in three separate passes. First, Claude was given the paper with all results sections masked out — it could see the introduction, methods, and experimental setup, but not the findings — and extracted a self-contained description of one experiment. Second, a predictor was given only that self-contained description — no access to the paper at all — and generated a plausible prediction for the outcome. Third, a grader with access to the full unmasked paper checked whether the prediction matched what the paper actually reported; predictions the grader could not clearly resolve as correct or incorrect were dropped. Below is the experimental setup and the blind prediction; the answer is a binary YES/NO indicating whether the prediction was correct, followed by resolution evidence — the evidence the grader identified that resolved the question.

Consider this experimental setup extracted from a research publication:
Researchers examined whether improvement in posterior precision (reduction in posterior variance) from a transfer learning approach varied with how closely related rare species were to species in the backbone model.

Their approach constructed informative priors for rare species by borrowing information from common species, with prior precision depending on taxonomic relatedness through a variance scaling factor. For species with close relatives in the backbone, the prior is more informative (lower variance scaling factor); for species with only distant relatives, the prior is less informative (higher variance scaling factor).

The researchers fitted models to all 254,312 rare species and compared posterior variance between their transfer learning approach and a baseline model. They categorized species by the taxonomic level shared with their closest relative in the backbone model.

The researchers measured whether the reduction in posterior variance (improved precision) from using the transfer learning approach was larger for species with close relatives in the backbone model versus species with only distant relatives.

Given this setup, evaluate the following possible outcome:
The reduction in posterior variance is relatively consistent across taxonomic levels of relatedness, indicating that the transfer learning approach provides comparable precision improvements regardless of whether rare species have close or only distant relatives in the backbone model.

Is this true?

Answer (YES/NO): NO